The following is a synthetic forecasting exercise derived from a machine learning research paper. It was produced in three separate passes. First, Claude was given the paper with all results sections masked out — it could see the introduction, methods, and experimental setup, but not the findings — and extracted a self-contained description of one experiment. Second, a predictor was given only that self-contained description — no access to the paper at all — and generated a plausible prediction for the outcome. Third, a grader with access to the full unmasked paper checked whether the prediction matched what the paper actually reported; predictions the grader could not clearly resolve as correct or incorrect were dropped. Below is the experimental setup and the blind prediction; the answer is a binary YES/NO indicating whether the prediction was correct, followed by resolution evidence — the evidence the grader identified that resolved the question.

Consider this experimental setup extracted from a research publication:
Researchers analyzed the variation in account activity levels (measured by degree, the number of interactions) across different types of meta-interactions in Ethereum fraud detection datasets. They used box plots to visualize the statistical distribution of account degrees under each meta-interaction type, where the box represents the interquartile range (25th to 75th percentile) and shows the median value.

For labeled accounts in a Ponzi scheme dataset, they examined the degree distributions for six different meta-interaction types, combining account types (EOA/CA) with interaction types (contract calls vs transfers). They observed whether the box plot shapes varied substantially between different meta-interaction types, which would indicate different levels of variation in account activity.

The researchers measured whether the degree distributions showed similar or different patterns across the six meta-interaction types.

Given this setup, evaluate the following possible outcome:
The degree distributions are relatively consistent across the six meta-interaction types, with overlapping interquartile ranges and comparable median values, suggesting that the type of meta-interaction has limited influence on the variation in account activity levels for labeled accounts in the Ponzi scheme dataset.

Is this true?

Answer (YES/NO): NO